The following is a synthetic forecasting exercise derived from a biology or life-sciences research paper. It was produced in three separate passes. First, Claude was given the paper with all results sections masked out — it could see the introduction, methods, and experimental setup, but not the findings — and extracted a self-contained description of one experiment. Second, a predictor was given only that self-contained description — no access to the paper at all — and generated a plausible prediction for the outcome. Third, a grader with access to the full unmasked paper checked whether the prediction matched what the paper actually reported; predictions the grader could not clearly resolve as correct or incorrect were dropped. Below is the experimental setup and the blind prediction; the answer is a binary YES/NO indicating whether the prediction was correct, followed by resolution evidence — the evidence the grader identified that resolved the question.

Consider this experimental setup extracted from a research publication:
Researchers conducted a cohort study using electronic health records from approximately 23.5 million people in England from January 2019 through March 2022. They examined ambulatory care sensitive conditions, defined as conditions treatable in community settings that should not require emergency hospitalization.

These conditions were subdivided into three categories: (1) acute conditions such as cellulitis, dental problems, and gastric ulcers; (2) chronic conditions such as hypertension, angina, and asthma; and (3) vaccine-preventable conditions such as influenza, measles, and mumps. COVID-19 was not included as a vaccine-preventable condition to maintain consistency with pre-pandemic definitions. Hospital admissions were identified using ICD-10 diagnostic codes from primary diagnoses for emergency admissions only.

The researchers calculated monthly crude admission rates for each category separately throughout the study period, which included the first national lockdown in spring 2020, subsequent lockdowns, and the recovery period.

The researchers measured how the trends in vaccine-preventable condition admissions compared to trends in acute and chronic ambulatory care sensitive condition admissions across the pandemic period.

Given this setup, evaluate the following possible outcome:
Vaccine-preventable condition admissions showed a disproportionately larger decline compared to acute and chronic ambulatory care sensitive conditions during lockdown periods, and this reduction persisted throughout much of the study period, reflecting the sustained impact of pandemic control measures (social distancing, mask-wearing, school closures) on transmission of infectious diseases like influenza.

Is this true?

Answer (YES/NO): NO